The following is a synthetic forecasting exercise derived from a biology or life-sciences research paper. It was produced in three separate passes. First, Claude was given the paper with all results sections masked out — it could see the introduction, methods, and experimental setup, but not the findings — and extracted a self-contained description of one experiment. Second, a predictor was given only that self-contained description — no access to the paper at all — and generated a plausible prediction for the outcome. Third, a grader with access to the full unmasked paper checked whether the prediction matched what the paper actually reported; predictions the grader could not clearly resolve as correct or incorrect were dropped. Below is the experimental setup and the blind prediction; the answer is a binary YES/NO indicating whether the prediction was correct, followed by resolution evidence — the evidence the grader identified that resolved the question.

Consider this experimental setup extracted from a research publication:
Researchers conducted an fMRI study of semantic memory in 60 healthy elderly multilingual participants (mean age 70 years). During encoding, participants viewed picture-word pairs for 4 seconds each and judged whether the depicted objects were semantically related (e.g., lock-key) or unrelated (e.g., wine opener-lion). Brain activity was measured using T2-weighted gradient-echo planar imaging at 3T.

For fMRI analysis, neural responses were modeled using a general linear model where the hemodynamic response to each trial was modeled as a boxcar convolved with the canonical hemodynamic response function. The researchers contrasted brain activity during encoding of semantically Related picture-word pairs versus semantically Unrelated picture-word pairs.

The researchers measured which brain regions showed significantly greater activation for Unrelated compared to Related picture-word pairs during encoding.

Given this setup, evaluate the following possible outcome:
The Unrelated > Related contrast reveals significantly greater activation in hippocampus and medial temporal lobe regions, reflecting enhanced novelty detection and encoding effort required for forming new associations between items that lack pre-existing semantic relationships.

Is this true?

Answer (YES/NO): NO